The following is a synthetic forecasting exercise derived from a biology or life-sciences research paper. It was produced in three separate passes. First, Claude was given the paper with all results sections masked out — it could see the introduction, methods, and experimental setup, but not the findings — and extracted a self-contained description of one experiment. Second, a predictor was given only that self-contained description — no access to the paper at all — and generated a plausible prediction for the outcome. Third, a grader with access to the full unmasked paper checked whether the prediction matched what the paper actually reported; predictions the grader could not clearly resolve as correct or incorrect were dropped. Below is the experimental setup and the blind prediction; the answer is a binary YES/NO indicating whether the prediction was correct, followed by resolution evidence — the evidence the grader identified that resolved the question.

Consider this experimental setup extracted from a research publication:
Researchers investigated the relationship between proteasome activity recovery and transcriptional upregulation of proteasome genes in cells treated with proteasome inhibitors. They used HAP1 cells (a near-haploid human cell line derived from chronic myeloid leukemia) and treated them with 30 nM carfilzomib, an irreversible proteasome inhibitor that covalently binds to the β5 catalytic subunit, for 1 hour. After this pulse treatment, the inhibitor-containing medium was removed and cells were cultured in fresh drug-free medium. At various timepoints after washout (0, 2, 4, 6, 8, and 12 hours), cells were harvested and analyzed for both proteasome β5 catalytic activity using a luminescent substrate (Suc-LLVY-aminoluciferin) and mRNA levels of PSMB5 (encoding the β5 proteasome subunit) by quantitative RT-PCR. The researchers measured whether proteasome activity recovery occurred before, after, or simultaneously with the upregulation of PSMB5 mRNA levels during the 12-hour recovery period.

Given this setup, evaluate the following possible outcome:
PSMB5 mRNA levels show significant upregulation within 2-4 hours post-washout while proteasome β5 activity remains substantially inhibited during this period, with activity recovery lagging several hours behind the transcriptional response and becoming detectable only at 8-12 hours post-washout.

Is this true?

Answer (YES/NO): NO